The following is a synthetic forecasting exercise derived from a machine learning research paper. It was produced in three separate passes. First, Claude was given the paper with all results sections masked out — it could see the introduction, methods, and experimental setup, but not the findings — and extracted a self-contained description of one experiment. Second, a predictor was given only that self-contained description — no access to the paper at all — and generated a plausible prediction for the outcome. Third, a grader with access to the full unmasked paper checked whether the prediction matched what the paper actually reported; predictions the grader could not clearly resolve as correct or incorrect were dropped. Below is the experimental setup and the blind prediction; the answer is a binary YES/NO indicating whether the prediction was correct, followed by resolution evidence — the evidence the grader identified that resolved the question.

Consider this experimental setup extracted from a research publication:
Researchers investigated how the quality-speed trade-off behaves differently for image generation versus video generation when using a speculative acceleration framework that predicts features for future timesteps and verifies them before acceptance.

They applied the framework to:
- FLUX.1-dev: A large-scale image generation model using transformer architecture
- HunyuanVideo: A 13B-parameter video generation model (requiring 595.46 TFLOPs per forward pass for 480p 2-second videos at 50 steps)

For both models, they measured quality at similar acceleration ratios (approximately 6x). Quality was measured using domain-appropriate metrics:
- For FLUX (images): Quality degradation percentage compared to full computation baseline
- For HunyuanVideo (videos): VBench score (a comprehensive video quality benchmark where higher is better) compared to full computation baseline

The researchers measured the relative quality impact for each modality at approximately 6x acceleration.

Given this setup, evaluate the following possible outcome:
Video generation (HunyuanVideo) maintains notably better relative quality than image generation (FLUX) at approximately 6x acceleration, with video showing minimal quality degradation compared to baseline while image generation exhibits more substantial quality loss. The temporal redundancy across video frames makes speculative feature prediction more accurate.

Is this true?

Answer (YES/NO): YES